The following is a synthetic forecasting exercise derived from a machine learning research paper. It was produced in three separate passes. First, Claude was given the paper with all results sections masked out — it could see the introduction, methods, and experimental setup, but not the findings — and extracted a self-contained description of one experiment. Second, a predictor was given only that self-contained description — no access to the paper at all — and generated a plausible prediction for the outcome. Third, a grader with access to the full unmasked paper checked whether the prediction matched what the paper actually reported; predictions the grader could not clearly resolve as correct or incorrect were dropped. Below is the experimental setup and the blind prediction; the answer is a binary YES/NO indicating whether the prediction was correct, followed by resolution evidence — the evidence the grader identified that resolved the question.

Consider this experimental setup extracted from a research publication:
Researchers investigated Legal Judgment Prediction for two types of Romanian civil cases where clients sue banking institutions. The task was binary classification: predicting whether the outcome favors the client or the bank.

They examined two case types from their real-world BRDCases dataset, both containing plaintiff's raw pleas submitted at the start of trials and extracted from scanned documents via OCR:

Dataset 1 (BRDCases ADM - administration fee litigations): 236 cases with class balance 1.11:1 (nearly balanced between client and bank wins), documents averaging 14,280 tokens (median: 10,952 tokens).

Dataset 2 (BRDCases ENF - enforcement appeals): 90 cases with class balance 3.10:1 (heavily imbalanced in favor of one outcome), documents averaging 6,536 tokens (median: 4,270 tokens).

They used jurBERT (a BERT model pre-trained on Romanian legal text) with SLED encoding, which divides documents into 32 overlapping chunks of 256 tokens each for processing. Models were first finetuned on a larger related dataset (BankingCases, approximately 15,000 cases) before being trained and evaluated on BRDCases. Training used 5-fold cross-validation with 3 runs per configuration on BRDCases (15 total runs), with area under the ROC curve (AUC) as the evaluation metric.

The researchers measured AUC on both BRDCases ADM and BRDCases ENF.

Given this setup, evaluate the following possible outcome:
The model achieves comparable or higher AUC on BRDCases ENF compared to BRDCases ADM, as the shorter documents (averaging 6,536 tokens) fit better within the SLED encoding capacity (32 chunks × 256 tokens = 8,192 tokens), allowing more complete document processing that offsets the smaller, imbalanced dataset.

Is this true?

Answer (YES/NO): NO